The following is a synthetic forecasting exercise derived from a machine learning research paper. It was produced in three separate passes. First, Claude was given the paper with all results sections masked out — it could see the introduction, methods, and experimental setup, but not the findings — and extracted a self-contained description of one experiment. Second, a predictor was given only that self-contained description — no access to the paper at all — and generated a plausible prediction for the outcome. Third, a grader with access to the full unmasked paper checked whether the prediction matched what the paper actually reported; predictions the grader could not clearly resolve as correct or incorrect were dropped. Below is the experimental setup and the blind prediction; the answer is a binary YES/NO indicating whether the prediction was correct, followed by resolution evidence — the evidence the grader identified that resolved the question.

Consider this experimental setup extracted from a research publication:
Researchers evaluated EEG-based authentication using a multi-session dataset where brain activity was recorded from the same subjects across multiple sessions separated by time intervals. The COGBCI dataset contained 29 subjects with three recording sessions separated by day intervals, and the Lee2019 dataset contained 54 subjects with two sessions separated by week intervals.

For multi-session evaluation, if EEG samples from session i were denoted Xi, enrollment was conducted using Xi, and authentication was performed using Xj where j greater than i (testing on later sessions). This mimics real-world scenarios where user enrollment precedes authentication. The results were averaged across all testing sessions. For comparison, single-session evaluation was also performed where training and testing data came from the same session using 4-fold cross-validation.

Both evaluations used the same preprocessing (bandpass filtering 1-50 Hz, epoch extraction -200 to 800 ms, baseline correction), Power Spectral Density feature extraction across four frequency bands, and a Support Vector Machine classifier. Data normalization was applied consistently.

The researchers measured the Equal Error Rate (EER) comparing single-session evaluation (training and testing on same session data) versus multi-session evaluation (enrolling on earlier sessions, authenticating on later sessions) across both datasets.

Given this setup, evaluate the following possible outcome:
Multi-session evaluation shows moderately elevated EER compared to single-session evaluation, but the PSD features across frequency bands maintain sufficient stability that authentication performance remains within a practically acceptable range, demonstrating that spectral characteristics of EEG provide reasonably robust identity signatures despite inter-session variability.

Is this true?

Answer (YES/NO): NO